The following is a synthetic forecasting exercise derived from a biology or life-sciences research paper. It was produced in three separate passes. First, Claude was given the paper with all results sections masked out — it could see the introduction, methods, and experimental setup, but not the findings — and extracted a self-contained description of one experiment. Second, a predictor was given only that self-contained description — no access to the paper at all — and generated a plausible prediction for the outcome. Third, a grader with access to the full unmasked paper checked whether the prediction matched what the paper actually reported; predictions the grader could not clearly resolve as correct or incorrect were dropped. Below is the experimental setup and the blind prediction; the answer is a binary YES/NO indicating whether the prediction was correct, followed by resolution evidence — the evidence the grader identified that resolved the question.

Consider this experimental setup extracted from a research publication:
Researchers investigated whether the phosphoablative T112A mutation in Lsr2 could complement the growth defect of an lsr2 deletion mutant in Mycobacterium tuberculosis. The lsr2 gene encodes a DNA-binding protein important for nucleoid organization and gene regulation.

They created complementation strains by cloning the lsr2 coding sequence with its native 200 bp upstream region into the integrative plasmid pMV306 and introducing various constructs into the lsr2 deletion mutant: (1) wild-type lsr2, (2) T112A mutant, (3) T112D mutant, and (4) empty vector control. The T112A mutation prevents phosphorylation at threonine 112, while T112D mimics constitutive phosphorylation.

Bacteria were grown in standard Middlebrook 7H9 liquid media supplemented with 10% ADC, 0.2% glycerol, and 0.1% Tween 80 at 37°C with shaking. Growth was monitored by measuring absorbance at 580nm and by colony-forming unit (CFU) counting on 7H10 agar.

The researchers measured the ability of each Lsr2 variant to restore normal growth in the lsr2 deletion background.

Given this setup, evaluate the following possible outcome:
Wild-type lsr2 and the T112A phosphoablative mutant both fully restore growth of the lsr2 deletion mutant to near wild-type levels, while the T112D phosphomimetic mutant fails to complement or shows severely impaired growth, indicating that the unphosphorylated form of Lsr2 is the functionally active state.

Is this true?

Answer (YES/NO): NO